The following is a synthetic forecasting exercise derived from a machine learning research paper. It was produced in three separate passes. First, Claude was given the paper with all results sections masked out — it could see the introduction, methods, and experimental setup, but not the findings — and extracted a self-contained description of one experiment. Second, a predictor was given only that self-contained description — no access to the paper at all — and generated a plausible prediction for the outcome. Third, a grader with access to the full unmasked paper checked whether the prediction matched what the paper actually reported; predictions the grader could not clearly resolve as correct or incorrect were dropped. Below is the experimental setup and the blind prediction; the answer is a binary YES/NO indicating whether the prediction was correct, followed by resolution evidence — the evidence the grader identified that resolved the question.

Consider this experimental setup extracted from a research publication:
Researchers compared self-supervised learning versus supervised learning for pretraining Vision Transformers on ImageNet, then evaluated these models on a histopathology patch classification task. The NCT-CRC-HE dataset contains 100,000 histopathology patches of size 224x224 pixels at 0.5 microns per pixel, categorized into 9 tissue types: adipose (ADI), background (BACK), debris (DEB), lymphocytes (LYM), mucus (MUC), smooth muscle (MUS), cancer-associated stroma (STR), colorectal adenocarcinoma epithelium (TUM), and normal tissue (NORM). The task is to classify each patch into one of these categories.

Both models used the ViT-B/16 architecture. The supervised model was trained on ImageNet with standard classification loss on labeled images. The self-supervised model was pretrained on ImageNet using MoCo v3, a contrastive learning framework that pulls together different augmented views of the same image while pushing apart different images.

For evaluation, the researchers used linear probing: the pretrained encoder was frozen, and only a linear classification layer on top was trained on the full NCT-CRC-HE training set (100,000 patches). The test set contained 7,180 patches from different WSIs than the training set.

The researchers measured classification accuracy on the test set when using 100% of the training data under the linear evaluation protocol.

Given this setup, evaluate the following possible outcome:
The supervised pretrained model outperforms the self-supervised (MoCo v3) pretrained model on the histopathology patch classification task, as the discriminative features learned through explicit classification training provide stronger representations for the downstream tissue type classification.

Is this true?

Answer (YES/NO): YES